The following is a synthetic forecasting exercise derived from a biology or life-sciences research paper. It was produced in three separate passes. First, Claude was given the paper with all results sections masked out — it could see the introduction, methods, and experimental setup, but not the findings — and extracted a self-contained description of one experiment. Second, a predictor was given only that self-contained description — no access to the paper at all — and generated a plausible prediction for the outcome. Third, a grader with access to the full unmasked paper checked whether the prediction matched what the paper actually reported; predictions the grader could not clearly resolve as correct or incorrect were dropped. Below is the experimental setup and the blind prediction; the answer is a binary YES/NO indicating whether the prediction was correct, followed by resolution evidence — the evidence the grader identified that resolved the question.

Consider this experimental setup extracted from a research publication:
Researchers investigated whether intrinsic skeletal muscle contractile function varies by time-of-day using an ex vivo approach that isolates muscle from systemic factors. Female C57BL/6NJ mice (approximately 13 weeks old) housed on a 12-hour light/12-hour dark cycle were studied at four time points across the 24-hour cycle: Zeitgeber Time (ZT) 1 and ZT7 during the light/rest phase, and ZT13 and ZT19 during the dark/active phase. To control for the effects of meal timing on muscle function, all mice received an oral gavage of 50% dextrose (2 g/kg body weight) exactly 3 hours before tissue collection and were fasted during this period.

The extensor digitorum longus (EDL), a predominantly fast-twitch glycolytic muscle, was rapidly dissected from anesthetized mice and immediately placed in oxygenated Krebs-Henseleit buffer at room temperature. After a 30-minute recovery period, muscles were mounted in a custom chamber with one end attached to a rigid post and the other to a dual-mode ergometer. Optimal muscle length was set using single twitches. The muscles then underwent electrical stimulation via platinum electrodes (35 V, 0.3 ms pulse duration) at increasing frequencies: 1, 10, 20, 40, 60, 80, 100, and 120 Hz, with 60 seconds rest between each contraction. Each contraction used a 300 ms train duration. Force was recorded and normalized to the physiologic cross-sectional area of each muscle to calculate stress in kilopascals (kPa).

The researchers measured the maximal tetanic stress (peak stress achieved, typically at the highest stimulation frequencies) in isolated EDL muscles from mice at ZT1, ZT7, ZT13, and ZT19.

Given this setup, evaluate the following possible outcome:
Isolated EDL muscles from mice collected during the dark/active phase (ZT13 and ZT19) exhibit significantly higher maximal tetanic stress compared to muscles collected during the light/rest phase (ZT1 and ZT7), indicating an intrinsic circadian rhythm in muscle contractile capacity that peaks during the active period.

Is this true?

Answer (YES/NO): NO